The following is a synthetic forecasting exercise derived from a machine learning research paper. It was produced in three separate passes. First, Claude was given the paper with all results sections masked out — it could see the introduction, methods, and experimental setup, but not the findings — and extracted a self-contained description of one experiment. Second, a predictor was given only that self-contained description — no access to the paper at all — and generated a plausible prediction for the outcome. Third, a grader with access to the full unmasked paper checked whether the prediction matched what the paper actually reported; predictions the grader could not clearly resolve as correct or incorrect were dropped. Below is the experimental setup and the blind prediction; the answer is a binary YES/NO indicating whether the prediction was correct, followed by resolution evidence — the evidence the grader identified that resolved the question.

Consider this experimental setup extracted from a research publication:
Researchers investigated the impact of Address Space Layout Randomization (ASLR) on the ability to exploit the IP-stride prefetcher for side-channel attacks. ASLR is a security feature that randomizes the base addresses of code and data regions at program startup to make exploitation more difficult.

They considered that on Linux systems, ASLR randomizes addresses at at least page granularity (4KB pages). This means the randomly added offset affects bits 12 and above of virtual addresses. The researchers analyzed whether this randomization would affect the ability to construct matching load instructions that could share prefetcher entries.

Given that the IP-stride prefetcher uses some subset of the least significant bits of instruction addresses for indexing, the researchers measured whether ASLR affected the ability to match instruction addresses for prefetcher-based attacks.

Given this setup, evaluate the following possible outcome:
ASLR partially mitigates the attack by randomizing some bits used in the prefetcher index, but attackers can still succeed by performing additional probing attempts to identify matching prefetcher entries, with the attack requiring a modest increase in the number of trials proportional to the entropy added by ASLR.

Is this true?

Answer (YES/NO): NO